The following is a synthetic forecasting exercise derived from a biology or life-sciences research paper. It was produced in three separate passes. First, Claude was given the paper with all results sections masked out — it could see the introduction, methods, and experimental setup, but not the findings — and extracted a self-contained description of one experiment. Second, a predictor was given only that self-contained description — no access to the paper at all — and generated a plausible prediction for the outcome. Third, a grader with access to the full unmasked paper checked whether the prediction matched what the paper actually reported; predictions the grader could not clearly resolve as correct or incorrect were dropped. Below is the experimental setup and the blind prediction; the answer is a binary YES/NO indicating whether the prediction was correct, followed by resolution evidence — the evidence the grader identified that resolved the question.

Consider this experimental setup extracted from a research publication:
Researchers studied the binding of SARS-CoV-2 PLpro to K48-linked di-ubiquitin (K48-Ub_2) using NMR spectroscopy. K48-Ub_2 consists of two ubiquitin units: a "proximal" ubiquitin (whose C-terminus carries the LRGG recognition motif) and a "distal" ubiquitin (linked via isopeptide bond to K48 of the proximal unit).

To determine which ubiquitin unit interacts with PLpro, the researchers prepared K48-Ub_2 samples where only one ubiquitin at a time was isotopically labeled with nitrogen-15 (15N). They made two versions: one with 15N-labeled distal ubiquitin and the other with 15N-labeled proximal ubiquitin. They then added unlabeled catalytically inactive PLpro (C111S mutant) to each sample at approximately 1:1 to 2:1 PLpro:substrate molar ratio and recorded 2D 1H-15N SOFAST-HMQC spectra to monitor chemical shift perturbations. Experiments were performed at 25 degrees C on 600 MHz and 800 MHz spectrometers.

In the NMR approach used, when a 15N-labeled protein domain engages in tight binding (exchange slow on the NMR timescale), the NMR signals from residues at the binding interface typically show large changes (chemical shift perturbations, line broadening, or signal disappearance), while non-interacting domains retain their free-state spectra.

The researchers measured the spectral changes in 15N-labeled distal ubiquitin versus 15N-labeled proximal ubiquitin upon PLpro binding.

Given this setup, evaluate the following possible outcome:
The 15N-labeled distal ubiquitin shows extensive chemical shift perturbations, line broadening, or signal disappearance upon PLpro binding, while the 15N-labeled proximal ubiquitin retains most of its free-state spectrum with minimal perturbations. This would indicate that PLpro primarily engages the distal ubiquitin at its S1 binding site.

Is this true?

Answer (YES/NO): NO